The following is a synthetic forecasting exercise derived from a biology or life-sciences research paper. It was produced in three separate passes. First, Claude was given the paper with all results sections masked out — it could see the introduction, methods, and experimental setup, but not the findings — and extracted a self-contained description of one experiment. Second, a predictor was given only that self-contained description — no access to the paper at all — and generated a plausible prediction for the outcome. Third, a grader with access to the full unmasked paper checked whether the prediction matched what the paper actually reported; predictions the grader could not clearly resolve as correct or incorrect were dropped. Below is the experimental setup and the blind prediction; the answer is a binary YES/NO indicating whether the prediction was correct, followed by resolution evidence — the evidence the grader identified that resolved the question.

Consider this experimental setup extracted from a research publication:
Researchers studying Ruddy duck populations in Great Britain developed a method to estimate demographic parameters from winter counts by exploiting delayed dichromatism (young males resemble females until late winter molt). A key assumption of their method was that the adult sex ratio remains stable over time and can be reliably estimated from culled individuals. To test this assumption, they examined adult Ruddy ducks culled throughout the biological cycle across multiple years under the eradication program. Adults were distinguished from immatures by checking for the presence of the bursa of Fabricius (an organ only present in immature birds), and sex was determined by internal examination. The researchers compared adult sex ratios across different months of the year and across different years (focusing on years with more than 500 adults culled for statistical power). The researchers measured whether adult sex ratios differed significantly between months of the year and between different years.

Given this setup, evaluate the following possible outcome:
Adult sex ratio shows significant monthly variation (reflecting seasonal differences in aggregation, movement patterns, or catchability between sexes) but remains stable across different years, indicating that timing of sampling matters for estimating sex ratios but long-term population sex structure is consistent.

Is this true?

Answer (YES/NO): NO